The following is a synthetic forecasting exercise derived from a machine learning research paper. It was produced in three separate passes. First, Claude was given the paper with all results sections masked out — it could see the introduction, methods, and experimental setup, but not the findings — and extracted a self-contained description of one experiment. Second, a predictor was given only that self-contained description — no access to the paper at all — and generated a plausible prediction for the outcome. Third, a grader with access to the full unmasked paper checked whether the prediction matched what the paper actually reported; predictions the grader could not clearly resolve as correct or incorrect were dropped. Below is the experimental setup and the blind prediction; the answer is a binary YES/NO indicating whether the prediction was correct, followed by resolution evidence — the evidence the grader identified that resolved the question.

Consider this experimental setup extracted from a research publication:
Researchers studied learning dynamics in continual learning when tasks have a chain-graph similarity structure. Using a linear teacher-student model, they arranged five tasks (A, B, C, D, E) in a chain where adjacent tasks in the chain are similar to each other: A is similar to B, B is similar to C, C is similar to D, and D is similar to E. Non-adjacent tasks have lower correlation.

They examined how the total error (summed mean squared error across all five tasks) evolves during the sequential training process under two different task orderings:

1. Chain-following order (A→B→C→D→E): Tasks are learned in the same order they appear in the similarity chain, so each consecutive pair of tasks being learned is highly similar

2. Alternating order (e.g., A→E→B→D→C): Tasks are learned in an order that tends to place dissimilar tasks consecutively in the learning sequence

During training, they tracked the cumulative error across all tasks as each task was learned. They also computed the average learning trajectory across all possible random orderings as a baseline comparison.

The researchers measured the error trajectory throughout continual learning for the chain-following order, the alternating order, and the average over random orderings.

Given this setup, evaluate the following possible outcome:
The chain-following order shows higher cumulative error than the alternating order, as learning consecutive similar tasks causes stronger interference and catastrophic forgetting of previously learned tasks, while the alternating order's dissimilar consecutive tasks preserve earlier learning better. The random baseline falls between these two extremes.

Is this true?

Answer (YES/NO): YES